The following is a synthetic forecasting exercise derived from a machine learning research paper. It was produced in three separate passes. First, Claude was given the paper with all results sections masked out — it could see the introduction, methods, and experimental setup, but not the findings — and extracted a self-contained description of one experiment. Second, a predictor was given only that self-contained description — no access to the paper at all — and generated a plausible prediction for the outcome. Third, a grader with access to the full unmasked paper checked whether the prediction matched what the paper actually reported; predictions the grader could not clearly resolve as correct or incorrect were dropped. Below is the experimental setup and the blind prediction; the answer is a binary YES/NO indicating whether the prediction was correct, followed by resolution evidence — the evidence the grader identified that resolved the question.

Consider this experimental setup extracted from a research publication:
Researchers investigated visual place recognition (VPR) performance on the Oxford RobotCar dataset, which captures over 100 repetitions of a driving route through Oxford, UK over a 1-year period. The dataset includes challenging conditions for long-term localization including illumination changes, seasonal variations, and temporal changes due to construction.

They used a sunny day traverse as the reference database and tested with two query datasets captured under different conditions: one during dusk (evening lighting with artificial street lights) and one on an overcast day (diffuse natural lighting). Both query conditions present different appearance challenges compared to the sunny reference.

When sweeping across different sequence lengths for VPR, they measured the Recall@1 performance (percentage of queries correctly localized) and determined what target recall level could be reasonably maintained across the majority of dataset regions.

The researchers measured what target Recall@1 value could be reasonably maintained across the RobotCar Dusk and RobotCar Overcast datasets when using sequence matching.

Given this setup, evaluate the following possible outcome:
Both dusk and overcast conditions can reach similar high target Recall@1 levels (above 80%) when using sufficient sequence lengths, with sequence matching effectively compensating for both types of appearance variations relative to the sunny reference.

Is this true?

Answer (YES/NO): NO